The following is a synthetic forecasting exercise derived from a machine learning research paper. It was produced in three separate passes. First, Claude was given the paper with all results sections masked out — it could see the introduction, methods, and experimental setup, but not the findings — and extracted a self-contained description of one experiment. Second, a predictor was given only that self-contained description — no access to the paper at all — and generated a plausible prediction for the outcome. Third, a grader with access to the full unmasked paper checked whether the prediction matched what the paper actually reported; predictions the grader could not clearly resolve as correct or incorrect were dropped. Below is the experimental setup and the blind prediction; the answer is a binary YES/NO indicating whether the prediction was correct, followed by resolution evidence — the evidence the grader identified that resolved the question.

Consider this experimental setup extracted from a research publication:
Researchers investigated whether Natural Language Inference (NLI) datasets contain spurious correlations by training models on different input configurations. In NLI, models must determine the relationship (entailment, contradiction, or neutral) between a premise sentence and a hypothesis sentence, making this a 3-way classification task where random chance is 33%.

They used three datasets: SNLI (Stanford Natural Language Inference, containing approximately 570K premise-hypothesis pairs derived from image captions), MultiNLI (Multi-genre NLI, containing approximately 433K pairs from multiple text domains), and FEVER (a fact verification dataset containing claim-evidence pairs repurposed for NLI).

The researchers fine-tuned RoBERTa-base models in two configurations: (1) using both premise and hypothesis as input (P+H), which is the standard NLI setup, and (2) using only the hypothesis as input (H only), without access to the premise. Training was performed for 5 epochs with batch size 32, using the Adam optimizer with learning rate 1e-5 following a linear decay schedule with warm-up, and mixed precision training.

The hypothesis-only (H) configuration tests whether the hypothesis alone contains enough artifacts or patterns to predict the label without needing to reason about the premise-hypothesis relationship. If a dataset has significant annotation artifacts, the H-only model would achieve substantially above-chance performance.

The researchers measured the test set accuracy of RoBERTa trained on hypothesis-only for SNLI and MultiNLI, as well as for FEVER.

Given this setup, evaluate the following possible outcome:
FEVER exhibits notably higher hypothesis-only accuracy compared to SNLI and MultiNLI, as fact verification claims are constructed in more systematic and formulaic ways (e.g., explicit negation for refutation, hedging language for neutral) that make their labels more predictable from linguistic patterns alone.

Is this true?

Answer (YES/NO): NO